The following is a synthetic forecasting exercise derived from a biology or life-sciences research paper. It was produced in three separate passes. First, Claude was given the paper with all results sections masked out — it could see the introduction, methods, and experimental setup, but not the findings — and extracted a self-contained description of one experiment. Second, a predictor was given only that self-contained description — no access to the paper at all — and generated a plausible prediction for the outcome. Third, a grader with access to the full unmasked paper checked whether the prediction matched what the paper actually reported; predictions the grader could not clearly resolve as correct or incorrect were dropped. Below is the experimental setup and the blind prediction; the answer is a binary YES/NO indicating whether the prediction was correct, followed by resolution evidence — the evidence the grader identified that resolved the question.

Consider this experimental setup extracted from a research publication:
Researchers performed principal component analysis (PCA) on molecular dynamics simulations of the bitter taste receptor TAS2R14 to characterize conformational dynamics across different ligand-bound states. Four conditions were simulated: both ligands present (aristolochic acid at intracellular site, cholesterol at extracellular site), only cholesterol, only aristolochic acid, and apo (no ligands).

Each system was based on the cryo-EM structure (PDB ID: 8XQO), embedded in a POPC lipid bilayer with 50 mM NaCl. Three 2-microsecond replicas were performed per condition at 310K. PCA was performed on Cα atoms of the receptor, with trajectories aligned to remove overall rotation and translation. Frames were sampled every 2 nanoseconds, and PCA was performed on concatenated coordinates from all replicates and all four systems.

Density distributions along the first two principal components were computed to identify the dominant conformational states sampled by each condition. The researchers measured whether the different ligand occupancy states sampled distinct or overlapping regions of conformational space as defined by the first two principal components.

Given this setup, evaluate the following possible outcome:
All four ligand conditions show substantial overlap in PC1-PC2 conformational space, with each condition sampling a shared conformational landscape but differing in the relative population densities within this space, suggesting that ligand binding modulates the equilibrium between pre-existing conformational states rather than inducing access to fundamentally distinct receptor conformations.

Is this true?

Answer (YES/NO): NO